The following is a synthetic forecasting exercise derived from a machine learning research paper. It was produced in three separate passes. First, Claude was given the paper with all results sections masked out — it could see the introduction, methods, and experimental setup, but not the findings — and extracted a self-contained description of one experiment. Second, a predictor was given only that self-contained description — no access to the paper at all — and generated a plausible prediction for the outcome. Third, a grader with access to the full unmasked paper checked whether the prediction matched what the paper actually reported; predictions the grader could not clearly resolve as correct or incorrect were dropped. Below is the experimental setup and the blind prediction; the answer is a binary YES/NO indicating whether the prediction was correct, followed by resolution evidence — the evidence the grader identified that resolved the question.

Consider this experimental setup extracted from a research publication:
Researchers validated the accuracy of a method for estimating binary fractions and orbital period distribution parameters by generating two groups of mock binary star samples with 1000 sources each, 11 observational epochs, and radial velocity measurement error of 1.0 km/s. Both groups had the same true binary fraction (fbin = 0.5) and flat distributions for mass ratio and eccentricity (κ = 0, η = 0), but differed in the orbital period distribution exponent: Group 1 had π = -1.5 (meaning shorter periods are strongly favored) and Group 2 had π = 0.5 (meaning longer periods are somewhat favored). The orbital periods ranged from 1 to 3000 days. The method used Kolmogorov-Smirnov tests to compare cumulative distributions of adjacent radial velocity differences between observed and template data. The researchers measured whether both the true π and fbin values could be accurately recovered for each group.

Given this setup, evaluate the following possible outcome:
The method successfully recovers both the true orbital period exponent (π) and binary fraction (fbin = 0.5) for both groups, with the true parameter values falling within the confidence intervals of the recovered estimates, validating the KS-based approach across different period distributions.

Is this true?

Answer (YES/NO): YES